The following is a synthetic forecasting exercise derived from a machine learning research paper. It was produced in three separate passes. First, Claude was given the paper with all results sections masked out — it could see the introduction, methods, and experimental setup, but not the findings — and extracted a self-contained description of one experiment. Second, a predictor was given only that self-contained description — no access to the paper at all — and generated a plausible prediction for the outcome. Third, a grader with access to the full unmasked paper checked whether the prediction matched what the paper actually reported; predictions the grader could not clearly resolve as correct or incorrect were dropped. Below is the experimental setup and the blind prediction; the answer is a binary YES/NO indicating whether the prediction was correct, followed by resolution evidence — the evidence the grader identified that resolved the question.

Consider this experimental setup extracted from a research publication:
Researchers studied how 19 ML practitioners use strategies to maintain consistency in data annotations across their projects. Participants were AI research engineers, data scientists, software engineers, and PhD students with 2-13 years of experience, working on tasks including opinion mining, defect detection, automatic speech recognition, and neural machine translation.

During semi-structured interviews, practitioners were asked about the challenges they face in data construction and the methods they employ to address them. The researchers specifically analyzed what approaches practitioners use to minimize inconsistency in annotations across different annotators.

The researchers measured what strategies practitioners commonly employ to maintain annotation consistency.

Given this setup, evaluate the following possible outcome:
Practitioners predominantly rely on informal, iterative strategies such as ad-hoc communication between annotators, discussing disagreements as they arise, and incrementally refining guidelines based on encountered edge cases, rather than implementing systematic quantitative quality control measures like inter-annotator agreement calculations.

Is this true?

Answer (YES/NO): NO